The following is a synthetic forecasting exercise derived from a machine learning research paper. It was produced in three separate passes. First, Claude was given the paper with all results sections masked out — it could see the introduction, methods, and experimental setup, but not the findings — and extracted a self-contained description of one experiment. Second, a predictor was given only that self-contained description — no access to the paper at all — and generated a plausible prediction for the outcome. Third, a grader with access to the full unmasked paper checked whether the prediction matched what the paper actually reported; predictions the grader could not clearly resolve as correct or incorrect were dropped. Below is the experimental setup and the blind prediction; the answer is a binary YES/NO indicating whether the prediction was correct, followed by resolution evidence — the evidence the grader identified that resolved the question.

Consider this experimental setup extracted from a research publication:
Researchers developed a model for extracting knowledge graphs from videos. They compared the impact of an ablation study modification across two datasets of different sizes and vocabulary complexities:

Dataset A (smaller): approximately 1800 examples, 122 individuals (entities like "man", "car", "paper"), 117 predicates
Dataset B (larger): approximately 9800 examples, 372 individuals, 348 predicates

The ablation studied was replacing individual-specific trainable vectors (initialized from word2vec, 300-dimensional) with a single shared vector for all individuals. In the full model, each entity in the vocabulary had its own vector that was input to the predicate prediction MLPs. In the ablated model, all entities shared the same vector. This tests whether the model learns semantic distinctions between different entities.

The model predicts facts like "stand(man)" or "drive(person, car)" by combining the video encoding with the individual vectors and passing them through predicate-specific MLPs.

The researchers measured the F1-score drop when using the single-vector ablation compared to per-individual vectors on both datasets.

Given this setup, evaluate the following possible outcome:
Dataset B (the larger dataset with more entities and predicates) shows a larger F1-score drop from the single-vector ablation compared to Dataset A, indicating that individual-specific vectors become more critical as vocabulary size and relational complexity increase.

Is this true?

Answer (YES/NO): YES